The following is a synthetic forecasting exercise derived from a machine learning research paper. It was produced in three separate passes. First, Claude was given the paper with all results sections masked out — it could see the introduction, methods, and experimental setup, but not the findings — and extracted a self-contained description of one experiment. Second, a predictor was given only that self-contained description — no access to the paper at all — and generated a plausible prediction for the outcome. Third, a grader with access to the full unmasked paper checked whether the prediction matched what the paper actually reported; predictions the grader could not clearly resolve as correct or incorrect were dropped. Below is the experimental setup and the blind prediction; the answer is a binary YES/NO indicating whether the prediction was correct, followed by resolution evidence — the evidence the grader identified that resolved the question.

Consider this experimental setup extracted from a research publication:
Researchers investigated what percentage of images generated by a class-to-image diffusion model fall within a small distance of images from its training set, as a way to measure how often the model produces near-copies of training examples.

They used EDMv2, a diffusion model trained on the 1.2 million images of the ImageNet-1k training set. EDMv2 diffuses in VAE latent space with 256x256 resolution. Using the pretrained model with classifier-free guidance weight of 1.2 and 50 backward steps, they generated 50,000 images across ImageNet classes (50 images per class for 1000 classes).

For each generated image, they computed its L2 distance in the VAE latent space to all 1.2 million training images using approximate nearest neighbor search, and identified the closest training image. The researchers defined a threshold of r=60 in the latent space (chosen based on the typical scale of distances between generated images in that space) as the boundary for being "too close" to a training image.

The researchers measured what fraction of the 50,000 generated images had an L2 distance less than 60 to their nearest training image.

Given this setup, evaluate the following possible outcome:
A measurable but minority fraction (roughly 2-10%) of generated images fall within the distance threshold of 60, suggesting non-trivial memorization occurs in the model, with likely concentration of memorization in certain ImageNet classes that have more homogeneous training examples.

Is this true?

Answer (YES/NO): YES